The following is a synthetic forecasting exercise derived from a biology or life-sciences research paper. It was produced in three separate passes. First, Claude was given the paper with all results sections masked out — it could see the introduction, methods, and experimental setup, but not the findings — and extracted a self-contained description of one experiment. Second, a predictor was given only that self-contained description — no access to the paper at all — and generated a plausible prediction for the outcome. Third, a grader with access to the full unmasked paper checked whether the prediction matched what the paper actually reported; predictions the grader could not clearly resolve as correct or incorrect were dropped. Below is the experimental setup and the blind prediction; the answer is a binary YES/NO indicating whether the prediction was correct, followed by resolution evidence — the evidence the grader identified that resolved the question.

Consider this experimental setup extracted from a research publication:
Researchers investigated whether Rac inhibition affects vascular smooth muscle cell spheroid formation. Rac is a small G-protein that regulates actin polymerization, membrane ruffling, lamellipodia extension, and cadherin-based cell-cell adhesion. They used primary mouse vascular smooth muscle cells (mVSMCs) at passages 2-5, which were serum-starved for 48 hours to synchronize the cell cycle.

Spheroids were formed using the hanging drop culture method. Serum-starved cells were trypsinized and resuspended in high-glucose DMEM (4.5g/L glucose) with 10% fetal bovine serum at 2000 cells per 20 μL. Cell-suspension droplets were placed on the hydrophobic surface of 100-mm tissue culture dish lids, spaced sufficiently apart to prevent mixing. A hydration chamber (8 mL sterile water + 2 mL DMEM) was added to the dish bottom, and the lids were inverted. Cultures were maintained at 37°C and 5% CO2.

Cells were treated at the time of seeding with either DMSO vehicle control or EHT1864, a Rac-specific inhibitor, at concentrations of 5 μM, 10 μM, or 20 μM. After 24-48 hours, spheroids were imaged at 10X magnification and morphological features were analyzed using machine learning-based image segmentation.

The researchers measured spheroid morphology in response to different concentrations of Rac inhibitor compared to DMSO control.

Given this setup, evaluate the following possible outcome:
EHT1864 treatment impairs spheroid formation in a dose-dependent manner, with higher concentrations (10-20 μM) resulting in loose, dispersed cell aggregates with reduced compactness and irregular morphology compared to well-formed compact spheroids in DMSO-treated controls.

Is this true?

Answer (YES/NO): NO